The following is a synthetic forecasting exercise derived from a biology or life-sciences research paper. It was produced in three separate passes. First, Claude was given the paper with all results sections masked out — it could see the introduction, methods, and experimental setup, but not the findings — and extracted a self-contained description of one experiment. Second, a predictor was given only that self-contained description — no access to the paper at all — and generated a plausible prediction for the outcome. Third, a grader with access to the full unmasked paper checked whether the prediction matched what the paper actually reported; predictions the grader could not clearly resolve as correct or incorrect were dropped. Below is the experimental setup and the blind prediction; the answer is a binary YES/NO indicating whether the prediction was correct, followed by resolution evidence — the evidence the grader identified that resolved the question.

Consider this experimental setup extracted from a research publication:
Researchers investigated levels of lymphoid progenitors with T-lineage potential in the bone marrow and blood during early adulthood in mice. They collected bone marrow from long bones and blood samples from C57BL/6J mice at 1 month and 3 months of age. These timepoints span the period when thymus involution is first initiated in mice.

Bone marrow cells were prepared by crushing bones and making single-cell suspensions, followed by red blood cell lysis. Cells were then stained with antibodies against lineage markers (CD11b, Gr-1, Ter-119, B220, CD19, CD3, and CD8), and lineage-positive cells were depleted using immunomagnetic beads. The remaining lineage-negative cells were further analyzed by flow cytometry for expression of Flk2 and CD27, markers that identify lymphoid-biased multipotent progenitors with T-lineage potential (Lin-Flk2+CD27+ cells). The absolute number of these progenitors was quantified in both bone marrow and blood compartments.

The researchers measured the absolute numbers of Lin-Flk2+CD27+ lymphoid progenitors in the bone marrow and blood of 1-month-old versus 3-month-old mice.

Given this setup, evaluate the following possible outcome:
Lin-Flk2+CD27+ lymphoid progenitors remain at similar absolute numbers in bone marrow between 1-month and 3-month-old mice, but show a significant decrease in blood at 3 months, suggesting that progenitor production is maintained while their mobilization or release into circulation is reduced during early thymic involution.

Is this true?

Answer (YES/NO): NO